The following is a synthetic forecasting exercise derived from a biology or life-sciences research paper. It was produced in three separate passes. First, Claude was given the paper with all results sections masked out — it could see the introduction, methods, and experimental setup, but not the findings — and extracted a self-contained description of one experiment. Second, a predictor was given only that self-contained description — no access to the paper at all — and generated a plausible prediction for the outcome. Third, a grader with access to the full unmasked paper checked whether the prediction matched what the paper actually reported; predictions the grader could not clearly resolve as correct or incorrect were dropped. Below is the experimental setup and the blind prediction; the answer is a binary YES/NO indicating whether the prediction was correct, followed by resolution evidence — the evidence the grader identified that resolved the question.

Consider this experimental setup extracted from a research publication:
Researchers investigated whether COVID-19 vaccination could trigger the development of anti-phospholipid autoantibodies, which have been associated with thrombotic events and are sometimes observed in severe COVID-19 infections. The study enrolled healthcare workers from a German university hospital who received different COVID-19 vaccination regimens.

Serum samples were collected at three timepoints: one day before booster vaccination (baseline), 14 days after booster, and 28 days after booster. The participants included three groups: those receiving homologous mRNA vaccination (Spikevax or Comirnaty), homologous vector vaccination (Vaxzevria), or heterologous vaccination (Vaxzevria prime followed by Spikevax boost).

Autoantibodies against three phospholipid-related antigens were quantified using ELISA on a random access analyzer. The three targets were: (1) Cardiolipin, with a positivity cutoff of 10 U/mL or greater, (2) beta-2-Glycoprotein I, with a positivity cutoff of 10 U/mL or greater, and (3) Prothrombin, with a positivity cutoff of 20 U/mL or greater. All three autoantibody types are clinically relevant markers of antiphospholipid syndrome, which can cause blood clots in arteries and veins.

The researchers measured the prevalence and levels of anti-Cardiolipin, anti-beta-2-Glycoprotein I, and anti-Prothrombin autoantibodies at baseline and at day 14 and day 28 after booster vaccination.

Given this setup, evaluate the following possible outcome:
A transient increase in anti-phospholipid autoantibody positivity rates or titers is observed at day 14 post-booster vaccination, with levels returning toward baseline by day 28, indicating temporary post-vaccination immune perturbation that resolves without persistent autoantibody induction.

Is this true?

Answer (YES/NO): NO